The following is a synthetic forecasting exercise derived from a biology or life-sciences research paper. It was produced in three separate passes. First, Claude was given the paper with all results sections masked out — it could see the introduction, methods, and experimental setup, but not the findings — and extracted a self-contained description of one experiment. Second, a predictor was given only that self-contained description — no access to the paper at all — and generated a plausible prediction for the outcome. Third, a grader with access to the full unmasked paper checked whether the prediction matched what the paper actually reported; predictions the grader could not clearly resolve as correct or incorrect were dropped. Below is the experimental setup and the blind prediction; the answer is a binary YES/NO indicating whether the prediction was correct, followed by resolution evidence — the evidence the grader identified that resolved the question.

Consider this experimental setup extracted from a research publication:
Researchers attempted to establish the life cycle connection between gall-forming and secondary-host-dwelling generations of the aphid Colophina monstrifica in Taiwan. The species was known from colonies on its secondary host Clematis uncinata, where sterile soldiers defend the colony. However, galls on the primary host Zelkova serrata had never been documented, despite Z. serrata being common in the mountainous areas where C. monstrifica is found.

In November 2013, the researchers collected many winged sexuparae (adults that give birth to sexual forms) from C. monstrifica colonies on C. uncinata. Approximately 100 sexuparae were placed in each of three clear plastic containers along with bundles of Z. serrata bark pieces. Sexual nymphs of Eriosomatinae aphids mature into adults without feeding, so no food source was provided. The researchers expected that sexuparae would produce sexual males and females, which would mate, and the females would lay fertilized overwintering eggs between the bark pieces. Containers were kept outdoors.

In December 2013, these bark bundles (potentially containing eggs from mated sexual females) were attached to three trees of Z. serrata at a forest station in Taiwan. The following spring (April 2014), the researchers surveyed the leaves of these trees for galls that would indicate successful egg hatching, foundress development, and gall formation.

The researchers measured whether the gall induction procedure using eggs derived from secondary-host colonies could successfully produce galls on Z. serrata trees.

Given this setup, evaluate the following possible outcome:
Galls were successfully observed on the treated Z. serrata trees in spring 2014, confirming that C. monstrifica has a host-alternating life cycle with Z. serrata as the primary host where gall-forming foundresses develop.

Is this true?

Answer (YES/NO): YES